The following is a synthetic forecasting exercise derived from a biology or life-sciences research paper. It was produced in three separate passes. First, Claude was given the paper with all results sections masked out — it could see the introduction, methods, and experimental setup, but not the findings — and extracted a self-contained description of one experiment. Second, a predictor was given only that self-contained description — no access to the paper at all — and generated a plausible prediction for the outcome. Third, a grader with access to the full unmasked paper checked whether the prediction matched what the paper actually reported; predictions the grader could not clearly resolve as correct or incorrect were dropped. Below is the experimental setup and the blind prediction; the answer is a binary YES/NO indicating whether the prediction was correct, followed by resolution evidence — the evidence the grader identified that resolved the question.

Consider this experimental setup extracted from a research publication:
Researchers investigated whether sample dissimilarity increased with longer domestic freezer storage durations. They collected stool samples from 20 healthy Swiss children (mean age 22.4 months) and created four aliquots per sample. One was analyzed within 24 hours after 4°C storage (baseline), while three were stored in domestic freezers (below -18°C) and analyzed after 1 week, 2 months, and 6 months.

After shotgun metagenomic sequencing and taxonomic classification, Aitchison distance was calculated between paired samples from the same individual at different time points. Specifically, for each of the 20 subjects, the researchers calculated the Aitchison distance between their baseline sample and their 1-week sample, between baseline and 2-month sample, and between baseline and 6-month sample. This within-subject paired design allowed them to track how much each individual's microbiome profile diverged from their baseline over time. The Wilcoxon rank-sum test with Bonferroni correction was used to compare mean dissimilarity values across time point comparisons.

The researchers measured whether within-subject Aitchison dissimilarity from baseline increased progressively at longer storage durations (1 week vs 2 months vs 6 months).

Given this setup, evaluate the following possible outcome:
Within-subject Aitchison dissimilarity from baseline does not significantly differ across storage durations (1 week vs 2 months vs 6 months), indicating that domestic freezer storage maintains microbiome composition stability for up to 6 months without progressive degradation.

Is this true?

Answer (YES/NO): YES